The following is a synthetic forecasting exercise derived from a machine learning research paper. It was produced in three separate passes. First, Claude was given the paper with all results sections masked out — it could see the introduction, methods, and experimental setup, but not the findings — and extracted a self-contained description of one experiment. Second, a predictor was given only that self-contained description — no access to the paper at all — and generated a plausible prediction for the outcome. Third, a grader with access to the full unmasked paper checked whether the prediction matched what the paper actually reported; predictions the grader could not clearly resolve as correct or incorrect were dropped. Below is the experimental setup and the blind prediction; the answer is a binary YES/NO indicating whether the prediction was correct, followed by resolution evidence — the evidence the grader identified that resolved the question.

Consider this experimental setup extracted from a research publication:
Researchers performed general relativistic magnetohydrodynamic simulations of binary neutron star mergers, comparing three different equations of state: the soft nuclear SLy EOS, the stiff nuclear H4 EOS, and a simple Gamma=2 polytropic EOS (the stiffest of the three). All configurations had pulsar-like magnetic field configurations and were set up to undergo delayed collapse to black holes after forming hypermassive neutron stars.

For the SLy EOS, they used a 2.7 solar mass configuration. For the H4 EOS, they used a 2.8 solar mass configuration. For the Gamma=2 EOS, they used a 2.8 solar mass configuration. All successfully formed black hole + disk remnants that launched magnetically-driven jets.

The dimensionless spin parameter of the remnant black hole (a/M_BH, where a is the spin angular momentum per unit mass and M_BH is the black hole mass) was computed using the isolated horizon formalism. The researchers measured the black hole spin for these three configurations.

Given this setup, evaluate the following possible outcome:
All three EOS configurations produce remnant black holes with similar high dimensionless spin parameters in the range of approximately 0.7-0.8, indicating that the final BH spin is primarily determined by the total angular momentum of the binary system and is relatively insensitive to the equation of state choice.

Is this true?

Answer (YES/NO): NO